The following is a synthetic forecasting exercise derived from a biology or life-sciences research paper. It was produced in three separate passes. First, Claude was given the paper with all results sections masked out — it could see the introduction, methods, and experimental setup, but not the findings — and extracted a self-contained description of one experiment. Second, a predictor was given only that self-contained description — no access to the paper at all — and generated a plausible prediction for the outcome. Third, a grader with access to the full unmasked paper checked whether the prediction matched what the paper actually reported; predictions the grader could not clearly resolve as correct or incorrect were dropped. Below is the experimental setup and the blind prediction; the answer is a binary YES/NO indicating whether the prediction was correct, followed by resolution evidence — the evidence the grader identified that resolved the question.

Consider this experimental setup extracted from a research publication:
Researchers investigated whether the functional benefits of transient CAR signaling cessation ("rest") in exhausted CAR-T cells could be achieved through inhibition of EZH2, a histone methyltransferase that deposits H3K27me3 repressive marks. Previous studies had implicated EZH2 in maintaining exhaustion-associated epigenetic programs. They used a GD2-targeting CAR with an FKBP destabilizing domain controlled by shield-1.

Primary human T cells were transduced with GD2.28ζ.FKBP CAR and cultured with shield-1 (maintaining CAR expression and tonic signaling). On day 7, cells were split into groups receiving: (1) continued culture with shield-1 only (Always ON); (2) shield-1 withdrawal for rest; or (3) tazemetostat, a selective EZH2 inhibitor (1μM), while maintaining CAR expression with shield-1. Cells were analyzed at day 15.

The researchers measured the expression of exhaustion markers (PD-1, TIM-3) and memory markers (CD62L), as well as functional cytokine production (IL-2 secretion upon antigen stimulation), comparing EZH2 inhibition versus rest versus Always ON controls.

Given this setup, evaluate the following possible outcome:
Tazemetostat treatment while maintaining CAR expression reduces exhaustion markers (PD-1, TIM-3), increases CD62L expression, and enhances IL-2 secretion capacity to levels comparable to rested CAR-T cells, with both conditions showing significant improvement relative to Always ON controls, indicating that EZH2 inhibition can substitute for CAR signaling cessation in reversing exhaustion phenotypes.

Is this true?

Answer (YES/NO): NO